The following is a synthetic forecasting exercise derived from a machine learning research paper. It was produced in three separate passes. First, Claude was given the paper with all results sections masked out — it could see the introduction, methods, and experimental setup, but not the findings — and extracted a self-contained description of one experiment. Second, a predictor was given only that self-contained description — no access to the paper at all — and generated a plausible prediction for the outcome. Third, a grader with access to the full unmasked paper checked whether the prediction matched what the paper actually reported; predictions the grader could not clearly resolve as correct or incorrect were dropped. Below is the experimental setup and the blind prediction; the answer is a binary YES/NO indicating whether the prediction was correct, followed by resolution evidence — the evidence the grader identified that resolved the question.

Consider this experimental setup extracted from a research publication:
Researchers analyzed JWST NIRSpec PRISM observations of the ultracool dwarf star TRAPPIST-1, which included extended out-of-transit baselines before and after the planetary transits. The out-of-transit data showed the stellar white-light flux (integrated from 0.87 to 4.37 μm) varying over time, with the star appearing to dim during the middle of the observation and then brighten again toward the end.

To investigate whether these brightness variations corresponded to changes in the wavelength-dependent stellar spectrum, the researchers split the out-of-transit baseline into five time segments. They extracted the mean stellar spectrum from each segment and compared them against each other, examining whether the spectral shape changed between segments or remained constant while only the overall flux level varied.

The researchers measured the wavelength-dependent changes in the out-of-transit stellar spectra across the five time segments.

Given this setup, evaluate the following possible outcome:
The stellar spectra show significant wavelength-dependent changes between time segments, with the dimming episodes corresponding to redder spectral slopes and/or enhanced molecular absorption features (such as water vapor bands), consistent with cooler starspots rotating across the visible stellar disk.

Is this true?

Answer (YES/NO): NO